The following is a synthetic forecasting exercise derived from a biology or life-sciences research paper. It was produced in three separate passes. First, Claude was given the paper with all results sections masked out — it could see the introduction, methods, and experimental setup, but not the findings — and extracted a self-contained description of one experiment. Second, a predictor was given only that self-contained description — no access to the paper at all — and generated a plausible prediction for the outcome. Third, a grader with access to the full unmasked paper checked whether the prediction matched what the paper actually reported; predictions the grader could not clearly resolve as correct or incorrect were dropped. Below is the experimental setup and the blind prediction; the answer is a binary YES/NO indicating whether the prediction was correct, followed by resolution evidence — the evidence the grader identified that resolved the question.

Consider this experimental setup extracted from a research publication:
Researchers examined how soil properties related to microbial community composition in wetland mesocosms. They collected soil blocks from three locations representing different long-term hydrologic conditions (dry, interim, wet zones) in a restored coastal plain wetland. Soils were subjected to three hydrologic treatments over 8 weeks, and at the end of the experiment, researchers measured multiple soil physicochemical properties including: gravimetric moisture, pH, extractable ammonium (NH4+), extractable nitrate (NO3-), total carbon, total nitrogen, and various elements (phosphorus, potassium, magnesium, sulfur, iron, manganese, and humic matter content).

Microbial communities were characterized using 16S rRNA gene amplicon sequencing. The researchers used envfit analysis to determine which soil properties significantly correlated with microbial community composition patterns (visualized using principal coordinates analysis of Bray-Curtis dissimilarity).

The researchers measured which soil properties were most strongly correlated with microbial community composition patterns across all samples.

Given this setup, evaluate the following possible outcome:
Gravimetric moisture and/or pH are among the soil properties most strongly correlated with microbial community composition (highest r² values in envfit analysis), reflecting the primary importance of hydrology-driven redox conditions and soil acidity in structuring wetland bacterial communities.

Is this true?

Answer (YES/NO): NO